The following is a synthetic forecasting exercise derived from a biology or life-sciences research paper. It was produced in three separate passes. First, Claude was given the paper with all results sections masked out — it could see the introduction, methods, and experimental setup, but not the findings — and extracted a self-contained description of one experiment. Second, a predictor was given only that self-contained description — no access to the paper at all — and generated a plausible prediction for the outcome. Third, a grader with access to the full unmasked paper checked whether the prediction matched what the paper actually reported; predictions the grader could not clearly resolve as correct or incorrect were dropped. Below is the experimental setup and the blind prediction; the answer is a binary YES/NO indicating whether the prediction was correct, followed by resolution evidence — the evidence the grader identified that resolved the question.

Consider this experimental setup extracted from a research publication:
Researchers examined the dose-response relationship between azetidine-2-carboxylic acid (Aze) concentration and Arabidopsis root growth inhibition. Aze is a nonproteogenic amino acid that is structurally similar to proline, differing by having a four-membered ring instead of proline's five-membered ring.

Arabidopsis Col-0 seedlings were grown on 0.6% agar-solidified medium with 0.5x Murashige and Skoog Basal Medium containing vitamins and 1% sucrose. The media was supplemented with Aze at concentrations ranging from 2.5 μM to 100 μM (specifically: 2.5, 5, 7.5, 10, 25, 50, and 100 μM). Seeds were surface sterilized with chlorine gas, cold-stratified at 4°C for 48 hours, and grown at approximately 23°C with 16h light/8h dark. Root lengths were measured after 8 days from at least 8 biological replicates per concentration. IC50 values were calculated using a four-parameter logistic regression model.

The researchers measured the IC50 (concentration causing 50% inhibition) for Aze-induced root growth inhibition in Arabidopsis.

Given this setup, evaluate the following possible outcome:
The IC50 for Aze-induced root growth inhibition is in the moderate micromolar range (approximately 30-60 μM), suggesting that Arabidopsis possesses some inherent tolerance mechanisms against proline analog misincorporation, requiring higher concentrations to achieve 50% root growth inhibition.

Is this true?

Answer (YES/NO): NO